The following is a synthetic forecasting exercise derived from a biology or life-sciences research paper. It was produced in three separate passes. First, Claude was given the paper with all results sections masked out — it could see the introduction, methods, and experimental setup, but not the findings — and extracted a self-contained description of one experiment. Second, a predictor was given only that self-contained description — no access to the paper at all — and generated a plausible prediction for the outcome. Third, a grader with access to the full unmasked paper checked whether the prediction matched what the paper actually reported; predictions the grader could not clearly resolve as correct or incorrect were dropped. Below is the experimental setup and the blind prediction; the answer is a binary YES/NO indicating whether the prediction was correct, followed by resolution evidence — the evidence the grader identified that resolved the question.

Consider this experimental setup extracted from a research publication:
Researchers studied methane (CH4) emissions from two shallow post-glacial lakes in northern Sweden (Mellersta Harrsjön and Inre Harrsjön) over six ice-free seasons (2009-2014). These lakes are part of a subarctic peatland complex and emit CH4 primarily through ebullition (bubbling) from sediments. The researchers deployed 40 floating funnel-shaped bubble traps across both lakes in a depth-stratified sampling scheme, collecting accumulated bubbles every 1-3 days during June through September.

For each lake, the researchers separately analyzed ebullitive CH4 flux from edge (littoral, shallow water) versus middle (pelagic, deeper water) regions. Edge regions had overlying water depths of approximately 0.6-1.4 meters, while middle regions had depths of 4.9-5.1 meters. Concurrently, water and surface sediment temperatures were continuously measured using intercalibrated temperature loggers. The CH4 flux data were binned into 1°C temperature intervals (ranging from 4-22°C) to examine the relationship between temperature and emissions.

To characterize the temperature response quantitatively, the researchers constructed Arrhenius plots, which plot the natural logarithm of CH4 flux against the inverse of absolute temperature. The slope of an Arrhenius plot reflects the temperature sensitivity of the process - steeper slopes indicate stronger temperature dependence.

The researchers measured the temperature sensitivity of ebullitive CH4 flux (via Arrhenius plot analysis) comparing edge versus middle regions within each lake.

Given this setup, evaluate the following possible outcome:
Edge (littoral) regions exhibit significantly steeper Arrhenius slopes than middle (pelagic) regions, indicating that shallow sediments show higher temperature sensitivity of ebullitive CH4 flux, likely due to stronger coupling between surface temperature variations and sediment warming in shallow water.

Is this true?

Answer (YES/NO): NO